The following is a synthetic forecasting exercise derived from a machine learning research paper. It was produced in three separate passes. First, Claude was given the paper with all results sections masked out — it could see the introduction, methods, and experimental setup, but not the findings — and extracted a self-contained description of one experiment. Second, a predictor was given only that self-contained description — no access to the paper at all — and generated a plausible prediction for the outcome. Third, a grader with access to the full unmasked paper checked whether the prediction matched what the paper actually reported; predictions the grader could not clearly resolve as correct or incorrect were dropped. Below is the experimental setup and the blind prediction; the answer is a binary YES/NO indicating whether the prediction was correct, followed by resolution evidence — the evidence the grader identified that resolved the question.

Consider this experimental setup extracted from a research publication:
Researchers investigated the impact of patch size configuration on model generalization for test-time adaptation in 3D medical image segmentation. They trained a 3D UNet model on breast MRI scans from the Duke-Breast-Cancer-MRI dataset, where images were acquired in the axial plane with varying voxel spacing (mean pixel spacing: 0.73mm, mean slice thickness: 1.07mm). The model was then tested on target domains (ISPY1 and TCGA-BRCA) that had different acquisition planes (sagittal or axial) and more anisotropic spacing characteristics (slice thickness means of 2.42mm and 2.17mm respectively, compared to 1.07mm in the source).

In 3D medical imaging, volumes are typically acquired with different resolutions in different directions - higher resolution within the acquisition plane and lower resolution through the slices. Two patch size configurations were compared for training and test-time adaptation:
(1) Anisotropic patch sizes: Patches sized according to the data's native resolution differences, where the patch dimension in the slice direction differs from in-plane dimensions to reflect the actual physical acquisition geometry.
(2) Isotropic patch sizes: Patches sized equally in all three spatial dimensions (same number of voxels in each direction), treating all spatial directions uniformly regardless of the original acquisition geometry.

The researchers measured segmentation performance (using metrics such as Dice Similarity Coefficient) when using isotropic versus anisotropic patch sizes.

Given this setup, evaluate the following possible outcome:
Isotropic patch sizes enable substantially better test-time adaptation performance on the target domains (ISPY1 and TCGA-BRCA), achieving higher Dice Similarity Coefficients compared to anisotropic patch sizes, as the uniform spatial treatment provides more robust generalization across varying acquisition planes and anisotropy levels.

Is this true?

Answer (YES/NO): YES